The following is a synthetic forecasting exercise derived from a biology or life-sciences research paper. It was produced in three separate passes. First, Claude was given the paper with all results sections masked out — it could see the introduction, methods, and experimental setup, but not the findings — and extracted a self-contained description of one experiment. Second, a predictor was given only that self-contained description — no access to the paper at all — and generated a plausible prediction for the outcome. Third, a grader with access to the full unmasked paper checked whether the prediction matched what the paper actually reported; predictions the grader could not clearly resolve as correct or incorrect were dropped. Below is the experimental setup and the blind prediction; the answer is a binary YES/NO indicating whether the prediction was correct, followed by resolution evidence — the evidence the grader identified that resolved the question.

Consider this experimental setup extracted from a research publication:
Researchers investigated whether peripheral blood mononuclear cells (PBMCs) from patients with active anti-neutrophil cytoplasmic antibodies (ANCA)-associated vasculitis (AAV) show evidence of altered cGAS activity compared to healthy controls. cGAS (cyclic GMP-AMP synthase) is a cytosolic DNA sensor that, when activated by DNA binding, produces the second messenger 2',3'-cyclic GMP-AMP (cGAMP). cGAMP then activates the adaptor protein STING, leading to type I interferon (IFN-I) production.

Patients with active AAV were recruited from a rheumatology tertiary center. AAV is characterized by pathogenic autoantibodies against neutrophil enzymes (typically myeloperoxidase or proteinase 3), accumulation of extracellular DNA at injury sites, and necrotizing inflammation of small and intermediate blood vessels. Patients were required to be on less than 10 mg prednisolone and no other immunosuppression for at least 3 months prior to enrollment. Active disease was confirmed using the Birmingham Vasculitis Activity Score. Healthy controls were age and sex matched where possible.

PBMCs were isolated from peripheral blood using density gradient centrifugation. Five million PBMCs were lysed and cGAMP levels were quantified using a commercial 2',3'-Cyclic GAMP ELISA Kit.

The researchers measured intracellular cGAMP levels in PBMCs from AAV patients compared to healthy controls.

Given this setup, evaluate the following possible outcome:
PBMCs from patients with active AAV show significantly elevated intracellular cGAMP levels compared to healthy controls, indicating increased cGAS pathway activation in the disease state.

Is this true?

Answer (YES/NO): YES